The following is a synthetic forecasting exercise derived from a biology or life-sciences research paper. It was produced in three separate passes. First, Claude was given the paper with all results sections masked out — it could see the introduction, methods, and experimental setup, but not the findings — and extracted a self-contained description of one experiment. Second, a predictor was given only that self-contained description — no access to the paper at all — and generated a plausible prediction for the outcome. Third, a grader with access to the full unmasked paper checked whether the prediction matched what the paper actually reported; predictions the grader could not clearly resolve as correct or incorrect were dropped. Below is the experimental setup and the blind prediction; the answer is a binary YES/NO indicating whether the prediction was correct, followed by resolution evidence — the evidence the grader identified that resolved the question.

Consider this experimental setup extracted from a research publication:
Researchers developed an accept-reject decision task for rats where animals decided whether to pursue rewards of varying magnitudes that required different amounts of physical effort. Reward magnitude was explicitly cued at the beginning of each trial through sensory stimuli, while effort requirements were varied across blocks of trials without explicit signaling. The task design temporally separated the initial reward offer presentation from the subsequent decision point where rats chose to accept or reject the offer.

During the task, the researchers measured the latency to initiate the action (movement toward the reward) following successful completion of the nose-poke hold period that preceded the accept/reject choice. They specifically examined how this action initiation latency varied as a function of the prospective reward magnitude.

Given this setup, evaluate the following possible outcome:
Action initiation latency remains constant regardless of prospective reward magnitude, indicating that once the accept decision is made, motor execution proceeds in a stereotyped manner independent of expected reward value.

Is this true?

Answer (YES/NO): NO